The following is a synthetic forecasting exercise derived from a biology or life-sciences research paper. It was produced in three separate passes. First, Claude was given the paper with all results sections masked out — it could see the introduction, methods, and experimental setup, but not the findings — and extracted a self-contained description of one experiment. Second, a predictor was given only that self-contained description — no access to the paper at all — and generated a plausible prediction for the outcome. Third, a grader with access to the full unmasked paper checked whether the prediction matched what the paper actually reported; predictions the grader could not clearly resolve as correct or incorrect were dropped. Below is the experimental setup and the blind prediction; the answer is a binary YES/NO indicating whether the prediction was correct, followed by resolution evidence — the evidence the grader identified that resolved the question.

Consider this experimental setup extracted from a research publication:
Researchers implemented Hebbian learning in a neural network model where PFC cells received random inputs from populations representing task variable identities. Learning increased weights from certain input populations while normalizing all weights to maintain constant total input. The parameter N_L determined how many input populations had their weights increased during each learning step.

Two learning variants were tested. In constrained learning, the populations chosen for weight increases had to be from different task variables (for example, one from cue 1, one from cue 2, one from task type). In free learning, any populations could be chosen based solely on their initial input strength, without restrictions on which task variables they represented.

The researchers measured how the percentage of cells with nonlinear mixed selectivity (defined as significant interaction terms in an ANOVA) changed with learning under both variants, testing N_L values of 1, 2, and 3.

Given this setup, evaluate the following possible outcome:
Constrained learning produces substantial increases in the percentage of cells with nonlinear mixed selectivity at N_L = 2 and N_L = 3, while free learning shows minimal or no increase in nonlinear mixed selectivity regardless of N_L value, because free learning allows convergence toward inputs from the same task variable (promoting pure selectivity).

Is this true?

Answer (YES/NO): NO